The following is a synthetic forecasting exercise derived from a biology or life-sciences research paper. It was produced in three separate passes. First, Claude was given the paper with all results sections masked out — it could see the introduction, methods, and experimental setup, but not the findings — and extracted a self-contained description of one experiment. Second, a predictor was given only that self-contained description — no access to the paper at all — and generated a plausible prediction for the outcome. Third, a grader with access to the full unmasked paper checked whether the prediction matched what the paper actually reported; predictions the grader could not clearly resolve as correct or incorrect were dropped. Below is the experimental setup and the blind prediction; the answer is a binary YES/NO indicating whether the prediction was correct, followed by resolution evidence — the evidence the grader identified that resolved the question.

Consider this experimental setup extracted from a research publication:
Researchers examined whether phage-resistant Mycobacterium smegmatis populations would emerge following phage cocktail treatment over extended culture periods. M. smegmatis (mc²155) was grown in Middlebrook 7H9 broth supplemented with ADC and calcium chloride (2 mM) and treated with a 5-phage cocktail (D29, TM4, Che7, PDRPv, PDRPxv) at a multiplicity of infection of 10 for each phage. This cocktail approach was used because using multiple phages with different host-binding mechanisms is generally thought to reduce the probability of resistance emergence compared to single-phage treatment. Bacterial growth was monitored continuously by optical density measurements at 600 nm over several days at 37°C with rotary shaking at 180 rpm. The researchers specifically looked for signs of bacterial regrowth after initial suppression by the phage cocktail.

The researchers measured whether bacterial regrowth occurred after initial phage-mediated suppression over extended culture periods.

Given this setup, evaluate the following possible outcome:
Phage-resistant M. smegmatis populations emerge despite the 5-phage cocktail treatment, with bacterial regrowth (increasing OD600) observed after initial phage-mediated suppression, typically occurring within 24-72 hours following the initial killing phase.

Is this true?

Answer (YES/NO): NO